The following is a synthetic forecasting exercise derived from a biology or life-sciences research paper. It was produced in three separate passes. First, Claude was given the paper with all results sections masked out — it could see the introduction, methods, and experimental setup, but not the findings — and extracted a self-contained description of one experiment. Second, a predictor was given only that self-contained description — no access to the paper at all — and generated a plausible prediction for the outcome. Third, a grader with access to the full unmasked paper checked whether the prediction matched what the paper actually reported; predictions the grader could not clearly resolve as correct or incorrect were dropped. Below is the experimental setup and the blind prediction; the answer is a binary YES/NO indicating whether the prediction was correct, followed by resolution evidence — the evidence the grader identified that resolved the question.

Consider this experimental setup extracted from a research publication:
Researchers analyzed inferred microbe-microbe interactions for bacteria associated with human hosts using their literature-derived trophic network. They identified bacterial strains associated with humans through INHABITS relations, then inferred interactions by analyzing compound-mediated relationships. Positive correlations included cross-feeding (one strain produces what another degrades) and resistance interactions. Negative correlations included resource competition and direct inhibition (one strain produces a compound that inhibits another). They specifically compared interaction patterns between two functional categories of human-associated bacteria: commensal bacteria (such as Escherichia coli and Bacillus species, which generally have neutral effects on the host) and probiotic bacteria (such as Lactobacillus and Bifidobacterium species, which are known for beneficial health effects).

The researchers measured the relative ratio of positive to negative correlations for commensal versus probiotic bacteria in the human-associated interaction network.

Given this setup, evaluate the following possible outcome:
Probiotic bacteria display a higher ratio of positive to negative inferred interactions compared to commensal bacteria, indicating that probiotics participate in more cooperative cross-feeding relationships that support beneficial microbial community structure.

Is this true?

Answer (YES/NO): NO